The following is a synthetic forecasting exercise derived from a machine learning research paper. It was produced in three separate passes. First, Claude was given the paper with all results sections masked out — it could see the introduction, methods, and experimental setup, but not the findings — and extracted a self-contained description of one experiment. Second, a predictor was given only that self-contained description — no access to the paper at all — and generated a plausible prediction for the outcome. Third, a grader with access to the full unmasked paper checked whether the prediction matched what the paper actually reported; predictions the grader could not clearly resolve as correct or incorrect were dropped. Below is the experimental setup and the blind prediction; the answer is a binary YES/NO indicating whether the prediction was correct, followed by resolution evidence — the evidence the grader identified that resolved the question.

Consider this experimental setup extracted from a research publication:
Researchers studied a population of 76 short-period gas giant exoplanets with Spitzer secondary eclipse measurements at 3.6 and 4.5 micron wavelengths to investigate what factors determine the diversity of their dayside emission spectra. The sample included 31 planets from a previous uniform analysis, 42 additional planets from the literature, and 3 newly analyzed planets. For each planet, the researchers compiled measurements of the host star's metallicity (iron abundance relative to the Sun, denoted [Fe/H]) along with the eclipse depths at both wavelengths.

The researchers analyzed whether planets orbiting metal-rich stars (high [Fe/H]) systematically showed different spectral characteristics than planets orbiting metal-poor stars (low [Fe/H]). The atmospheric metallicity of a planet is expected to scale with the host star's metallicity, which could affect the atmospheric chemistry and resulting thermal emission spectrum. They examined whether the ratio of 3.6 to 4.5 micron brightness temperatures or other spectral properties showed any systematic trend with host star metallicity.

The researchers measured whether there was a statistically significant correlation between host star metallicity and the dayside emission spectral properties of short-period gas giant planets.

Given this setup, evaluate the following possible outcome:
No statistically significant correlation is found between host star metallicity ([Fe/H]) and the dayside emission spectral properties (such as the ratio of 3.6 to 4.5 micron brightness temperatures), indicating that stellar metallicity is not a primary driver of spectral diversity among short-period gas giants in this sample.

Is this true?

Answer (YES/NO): YES